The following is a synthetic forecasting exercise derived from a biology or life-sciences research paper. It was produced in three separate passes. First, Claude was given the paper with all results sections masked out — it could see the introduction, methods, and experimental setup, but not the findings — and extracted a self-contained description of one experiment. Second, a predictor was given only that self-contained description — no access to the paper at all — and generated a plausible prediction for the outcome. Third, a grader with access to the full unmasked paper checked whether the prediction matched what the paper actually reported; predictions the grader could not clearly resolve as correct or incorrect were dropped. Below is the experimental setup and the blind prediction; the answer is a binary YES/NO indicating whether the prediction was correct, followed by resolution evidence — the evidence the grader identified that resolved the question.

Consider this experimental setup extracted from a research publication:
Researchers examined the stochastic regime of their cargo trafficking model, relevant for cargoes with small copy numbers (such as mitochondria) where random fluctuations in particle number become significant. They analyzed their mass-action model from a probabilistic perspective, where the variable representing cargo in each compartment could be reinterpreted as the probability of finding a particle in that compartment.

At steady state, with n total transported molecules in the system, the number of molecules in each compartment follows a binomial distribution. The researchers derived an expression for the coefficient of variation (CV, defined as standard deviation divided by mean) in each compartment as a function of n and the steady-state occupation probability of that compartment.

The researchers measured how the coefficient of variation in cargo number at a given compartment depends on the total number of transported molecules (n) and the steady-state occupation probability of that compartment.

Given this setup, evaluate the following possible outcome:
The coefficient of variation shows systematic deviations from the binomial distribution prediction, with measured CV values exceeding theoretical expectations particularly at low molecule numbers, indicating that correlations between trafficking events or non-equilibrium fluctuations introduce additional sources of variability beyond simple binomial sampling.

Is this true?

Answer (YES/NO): NO